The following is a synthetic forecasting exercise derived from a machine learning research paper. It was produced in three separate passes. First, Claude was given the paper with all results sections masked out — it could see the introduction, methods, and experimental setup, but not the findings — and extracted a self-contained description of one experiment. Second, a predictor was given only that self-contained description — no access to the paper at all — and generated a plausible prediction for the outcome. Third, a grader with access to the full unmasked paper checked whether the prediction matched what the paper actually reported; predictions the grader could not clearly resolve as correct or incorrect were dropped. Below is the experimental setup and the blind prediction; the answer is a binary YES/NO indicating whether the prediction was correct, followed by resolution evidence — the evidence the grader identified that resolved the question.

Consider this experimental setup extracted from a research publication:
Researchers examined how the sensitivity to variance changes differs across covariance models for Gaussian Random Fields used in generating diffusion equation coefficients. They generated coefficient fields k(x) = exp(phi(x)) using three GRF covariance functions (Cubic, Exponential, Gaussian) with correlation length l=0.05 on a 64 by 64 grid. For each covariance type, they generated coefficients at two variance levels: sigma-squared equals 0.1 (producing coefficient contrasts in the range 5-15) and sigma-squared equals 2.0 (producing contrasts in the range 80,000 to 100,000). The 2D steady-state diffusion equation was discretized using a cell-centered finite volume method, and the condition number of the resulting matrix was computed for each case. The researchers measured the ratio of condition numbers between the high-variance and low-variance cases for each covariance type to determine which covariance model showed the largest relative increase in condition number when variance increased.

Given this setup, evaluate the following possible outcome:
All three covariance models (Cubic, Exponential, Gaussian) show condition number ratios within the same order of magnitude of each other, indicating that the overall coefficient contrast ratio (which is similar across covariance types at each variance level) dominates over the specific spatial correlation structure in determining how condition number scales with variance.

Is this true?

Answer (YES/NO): NO